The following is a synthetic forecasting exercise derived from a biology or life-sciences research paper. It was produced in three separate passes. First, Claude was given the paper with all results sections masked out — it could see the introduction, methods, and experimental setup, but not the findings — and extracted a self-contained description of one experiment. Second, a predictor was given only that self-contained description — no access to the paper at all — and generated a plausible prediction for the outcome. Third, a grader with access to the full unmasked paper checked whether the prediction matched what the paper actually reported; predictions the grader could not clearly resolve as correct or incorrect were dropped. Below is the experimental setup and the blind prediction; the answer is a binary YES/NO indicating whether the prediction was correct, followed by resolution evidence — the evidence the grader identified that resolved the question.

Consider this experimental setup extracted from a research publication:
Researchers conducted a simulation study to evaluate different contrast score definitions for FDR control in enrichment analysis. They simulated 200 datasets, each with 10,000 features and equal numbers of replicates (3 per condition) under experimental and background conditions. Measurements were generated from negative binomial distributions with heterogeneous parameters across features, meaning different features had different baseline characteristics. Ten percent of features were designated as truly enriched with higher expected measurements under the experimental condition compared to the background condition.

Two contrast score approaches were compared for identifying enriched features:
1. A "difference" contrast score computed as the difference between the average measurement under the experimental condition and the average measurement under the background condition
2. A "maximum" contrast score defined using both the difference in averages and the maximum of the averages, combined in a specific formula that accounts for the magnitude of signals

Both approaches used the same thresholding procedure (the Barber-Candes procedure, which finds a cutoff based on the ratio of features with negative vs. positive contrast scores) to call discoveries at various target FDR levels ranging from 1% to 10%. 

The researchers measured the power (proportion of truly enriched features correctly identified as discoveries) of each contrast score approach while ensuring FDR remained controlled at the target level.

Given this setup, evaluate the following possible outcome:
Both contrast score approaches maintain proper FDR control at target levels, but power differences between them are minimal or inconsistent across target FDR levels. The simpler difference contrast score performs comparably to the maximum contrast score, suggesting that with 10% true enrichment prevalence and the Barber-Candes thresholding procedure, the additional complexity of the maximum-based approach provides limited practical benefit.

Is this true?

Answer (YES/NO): NO